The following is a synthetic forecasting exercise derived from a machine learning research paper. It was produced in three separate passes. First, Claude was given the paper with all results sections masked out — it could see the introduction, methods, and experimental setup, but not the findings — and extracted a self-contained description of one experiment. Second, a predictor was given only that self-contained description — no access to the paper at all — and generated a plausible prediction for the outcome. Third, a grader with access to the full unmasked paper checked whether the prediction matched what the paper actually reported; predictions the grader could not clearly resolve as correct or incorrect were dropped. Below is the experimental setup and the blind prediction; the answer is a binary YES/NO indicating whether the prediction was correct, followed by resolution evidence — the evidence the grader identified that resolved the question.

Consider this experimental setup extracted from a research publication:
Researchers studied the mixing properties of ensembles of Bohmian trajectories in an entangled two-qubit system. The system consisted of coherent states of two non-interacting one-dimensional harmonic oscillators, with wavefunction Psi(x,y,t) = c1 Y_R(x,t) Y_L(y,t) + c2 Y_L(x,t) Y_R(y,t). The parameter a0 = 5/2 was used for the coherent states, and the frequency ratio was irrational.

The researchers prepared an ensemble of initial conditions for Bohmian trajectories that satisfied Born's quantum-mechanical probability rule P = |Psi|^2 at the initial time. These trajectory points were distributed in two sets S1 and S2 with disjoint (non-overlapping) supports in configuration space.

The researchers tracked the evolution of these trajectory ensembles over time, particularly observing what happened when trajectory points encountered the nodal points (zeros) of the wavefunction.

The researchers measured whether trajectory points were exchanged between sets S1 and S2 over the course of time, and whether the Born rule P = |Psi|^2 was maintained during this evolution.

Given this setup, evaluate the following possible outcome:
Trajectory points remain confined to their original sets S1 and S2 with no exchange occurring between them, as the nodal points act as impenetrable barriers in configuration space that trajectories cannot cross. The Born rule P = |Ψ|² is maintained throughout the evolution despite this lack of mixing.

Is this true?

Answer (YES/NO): NO